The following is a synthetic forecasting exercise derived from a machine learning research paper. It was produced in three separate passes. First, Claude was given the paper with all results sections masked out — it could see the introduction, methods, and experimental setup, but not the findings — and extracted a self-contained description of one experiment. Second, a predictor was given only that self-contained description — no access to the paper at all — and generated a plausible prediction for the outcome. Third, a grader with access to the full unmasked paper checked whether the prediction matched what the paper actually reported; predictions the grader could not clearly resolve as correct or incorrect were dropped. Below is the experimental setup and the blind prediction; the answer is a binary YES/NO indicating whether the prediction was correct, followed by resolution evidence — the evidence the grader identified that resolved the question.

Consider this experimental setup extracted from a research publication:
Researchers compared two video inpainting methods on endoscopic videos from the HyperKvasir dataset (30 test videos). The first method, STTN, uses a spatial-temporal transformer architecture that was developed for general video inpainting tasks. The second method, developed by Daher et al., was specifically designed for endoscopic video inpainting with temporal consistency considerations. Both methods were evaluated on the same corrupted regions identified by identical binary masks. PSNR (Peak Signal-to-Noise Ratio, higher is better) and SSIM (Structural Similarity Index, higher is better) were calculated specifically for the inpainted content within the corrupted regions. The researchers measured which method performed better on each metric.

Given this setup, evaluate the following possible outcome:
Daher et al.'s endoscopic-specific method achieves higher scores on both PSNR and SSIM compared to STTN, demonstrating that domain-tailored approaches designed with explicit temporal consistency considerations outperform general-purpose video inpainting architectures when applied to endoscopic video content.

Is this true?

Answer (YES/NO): NO